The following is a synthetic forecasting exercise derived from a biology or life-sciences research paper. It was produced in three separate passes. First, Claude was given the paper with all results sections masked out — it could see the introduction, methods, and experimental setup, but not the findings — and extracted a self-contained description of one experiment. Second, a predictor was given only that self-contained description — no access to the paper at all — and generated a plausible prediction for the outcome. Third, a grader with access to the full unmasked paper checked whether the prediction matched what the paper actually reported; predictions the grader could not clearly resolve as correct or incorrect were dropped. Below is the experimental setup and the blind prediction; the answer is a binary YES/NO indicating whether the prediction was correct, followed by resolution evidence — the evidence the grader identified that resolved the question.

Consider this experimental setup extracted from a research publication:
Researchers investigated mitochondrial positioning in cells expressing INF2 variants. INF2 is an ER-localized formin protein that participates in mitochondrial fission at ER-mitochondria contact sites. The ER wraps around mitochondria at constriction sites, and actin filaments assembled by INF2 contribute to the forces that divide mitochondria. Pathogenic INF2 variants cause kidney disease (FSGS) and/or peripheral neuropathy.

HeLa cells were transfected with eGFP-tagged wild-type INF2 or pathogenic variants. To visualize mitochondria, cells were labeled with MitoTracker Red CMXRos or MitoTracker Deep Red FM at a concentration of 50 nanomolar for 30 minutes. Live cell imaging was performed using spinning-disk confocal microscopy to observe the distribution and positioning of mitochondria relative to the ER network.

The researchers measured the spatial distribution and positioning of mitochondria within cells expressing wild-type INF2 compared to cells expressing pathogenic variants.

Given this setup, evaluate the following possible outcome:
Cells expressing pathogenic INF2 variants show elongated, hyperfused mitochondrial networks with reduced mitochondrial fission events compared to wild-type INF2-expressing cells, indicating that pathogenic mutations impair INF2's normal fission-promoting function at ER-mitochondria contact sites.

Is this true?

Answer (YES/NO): NO